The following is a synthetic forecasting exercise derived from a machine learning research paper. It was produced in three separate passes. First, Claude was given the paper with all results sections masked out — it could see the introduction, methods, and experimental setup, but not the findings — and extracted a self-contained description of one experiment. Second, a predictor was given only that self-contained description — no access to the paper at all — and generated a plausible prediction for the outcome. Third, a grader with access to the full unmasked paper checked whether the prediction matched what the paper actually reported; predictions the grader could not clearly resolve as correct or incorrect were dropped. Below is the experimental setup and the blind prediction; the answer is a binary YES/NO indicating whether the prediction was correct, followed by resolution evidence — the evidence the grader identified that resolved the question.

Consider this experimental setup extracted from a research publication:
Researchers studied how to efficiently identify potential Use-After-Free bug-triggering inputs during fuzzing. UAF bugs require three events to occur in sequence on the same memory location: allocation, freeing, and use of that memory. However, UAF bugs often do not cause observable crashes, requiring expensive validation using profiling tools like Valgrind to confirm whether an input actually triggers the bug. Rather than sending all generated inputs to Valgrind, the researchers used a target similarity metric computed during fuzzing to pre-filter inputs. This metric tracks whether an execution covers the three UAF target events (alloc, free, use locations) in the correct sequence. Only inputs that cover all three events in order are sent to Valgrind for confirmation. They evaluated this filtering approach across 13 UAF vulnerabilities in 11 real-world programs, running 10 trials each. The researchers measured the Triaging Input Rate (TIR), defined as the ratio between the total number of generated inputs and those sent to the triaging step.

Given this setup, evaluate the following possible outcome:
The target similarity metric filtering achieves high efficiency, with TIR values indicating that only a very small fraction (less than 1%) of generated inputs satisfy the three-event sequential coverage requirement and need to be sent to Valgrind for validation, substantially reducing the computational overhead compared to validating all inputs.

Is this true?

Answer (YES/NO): NO